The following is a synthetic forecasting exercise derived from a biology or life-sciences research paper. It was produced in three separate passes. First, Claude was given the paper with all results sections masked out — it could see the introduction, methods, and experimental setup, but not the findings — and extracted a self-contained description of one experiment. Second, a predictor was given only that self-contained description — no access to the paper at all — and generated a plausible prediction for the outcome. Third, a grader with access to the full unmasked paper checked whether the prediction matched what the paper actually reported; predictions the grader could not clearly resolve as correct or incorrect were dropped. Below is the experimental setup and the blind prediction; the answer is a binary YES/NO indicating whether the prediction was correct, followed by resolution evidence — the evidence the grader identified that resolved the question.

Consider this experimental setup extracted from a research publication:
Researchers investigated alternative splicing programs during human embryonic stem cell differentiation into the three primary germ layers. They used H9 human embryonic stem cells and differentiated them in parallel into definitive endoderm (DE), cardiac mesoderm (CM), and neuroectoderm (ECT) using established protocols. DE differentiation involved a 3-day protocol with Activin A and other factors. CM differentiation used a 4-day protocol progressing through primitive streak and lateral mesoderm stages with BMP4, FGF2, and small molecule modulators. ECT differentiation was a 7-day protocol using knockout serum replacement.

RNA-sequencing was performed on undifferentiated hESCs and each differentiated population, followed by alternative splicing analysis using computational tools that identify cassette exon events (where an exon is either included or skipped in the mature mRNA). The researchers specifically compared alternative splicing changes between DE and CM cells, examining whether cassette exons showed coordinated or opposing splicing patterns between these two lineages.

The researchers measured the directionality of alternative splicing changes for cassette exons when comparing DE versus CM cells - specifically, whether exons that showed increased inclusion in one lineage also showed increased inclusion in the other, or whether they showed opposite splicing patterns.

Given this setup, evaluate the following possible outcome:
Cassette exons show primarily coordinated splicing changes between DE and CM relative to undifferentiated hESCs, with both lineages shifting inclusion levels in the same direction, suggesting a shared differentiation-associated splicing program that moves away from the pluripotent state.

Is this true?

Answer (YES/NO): NO